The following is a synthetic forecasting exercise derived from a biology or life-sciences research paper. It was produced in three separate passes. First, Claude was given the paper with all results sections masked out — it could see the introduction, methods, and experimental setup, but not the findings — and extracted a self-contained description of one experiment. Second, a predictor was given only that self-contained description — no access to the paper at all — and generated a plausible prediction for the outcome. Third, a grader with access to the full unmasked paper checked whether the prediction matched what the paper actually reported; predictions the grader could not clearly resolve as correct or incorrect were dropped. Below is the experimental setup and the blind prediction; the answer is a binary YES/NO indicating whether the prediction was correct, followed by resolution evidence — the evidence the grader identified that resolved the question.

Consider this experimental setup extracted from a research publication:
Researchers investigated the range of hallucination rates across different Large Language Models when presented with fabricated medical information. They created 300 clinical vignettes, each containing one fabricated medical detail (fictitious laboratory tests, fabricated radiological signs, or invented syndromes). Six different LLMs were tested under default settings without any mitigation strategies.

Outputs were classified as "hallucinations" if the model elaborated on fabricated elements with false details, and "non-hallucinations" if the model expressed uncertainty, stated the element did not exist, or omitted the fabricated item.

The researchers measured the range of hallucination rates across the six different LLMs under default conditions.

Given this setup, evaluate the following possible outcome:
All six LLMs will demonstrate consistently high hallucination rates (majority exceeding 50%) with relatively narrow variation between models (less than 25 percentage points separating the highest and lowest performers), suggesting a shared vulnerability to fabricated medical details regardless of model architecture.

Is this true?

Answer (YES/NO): NO